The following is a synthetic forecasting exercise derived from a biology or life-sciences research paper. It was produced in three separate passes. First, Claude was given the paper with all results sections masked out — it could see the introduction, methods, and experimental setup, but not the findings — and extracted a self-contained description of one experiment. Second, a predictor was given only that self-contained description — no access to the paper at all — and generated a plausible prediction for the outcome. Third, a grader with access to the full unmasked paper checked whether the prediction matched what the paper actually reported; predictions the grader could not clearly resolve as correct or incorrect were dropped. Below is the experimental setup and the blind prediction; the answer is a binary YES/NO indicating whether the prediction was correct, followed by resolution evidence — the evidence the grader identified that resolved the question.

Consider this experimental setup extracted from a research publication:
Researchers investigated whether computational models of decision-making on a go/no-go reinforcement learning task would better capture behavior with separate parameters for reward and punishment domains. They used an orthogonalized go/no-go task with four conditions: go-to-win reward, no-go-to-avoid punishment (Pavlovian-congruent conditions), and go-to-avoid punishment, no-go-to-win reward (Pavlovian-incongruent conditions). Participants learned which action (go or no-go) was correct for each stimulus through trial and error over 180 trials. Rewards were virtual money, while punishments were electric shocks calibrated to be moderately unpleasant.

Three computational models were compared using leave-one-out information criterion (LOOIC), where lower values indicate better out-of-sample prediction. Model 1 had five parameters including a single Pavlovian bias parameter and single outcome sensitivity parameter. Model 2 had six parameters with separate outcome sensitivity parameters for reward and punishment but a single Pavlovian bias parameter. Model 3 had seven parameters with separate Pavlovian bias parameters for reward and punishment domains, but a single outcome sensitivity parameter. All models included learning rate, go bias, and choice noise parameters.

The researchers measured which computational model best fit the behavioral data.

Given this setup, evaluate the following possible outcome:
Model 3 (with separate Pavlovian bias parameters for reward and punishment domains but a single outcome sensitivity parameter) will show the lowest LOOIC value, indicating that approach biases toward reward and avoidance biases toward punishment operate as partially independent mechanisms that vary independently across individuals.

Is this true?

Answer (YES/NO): YES